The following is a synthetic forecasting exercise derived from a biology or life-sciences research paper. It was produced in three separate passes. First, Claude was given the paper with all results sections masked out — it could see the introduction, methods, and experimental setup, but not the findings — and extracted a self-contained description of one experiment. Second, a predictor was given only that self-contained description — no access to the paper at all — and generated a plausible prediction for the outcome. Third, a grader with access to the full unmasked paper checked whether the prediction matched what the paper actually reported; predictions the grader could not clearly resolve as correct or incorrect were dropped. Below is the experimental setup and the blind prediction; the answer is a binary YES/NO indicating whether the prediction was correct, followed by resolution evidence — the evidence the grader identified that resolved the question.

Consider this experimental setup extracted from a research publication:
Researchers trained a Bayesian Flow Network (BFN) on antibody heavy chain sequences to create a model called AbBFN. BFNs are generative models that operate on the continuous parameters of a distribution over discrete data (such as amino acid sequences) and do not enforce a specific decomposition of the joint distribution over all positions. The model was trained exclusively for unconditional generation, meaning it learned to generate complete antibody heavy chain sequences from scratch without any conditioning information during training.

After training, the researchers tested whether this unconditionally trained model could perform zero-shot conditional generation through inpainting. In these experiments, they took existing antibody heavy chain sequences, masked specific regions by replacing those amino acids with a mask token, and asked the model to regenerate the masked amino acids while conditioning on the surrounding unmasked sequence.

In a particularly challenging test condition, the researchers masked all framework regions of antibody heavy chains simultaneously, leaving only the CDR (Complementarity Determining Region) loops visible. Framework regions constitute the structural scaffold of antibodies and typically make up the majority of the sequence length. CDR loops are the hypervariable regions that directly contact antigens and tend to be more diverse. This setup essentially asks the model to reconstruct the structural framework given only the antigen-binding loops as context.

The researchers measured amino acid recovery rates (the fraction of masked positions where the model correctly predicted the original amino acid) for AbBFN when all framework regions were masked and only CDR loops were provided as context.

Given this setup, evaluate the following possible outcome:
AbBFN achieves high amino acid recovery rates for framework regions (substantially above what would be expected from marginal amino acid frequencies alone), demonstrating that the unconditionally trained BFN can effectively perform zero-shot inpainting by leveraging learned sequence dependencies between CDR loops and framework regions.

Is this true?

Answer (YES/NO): YES